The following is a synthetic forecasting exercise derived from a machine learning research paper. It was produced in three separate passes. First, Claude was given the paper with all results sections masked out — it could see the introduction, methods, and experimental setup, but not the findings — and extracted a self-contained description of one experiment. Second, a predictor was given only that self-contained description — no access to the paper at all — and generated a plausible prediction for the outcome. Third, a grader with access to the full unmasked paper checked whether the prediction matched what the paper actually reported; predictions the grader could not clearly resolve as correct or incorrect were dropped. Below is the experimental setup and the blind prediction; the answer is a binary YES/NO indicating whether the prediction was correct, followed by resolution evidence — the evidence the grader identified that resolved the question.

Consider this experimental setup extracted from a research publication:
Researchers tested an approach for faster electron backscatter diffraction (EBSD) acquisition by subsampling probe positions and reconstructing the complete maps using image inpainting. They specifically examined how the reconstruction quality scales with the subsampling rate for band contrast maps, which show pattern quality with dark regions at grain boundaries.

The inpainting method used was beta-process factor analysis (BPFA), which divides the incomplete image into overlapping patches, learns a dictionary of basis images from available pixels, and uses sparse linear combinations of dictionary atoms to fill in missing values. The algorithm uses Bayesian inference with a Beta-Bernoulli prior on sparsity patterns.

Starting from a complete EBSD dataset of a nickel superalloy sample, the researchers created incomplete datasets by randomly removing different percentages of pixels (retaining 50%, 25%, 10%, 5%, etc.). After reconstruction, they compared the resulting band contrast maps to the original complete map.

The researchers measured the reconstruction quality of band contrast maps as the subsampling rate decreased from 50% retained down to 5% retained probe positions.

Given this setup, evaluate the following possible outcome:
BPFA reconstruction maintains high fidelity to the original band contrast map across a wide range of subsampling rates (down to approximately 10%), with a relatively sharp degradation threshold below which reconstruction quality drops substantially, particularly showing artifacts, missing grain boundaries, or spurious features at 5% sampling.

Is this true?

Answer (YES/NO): NO